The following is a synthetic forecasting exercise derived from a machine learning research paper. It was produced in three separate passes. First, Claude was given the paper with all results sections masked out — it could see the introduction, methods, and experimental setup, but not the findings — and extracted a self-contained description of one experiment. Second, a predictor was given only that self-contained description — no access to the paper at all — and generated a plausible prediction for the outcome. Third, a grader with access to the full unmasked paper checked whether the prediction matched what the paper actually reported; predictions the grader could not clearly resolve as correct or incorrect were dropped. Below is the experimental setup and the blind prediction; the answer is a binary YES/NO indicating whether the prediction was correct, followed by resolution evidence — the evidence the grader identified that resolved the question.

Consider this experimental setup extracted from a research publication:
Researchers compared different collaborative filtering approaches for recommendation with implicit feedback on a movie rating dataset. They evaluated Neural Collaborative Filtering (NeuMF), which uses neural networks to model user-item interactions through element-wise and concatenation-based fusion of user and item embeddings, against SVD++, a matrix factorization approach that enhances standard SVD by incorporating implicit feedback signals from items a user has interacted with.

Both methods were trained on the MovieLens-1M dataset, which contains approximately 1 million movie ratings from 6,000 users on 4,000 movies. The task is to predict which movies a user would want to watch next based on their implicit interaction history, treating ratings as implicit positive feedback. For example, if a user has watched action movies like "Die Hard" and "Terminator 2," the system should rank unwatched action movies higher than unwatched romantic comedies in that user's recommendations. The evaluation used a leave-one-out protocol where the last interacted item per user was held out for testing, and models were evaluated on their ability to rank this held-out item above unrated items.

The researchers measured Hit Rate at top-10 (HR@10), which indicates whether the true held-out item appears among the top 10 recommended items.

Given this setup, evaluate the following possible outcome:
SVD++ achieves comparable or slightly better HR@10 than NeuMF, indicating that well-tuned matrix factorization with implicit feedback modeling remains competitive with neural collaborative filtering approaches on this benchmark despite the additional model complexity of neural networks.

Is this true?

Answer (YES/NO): YES